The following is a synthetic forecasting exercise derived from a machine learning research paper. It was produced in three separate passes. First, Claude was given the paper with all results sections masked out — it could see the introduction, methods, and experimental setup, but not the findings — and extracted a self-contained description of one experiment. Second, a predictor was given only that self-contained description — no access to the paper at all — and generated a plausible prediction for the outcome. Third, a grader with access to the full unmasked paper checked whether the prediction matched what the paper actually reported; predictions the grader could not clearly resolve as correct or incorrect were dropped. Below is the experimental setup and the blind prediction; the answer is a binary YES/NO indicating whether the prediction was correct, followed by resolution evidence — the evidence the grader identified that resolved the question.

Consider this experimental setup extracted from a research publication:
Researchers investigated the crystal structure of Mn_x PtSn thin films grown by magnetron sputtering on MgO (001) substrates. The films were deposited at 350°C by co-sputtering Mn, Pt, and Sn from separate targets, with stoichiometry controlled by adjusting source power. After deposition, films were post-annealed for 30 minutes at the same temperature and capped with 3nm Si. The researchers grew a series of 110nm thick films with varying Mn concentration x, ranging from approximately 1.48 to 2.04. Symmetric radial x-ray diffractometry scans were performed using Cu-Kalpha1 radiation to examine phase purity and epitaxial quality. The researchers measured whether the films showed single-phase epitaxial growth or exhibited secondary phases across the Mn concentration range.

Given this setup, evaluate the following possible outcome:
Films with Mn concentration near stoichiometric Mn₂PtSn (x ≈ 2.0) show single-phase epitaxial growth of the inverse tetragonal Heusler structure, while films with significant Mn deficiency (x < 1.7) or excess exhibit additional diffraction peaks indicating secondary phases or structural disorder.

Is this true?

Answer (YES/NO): NO